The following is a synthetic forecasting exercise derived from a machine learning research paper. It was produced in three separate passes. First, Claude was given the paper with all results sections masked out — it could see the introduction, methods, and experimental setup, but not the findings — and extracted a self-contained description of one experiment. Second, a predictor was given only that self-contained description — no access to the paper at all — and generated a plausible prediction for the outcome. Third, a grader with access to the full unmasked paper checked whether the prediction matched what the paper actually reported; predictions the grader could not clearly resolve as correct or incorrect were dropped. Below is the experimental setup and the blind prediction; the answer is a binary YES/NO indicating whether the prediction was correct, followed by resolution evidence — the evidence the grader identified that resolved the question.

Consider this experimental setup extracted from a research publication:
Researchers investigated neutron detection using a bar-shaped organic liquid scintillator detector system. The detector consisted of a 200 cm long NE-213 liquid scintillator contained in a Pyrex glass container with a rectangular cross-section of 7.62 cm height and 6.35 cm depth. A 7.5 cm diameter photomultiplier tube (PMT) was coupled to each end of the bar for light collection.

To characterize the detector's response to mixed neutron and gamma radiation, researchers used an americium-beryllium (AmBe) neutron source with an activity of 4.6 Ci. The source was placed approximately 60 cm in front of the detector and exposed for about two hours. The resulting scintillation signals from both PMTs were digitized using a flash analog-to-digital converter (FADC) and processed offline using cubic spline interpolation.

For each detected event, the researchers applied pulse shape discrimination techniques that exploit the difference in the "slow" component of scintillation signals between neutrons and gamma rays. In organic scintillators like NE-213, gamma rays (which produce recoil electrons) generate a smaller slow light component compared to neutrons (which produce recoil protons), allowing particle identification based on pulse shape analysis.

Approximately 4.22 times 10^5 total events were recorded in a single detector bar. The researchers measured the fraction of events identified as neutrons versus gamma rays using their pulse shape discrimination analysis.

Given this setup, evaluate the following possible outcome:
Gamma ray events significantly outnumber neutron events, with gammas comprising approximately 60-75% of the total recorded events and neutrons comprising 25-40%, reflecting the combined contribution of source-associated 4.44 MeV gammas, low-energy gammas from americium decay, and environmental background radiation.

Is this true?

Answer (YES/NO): NO